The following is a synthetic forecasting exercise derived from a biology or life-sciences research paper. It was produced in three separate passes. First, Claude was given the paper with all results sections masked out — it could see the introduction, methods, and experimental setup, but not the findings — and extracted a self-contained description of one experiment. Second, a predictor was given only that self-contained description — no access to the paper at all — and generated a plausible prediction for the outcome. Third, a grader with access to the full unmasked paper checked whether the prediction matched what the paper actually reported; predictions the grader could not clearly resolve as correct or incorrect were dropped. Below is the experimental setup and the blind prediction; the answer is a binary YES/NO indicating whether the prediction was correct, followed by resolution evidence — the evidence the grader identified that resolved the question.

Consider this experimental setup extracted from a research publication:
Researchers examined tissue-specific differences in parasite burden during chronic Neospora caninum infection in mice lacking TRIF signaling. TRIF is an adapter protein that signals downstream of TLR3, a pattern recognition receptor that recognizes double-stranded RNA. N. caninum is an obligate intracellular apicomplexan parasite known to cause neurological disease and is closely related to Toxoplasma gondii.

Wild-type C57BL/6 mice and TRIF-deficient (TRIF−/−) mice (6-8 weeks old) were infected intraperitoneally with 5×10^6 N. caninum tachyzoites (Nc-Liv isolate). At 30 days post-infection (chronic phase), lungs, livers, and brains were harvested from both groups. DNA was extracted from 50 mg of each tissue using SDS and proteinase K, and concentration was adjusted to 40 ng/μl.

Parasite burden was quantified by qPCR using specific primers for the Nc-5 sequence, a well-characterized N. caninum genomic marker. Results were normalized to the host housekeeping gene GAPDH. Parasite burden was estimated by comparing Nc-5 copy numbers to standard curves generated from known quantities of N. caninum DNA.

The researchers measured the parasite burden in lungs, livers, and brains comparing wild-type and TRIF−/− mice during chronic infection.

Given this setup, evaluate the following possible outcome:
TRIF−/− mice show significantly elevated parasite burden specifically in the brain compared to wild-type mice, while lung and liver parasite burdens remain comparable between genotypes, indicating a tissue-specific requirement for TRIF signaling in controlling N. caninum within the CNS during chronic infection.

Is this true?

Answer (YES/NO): YES